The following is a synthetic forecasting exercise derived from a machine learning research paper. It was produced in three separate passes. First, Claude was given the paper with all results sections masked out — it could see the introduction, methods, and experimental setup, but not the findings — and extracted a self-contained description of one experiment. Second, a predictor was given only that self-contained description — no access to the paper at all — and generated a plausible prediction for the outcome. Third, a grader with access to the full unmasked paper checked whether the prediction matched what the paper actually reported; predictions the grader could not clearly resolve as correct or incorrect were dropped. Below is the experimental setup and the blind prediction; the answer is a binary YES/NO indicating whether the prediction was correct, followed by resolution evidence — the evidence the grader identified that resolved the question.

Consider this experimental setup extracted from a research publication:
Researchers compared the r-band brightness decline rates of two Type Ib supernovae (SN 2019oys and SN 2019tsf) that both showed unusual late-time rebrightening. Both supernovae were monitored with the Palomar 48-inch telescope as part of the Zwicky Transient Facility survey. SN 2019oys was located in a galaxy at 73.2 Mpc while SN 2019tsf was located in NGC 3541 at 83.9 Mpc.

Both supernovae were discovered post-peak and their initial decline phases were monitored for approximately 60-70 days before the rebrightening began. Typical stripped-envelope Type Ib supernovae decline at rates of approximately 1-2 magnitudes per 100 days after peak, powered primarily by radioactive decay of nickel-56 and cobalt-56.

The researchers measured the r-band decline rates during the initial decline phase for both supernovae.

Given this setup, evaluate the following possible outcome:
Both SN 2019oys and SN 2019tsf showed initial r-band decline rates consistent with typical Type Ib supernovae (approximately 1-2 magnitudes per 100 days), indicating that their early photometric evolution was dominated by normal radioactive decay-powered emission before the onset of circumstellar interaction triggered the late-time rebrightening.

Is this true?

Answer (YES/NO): NO